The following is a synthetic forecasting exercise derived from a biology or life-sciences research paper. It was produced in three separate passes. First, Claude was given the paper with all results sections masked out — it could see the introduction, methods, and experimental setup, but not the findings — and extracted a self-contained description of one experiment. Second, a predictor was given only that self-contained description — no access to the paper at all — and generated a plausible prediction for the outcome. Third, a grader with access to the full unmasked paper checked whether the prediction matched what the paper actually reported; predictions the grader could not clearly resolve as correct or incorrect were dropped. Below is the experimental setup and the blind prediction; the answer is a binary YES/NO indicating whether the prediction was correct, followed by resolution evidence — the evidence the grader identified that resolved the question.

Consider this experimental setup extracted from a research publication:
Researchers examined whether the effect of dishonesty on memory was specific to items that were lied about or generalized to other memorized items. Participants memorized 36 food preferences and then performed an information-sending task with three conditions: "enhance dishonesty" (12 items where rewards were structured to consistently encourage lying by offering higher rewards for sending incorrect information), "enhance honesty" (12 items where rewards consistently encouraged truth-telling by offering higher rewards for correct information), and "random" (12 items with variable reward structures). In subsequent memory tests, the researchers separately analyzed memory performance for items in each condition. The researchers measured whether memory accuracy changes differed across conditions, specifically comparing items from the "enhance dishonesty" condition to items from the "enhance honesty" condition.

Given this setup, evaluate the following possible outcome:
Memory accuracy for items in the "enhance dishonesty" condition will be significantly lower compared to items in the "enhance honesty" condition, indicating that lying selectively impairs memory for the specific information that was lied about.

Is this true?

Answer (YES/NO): YES